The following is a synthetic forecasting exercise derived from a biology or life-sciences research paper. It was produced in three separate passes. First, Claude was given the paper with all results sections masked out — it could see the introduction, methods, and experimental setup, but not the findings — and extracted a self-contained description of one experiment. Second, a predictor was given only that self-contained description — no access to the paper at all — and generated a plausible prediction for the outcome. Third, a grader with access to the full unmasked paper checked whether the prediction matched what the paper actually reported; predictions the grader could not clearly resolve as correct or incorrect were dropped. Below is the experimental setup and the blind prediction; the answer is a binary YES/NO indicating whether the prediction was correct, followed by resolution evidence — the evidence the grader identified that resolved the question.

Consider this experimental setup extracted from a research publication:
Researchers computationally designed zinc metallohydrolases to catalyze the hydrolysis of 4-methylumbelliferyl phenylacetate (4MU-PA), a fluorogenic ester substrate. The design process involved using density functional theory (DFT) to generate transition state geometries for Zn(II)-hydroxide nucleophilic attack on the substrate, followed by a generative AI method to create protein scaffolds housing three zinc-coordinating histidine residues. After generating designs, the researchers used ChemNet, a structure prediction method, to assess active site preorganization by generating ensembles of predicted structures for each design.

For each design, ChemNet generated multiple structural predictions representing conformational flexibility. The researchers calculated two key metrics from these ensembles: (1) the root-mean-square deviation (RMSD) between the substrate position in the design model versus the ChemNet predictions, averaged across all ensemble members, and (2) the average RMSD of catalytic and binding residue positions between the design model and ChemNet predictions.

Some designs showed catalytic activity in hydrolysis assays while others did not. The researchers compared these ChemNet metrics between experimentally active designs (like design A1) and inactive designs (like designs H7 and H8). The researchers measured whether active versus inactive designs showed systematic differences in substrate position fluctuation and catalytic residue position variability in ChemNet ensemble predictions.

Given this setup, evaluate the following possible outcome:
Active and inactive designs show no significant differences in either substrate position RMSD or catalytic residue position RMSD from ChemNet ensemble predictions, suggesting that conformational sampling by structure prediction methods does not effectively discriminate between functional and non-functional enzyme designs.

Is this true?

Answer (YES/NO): NO